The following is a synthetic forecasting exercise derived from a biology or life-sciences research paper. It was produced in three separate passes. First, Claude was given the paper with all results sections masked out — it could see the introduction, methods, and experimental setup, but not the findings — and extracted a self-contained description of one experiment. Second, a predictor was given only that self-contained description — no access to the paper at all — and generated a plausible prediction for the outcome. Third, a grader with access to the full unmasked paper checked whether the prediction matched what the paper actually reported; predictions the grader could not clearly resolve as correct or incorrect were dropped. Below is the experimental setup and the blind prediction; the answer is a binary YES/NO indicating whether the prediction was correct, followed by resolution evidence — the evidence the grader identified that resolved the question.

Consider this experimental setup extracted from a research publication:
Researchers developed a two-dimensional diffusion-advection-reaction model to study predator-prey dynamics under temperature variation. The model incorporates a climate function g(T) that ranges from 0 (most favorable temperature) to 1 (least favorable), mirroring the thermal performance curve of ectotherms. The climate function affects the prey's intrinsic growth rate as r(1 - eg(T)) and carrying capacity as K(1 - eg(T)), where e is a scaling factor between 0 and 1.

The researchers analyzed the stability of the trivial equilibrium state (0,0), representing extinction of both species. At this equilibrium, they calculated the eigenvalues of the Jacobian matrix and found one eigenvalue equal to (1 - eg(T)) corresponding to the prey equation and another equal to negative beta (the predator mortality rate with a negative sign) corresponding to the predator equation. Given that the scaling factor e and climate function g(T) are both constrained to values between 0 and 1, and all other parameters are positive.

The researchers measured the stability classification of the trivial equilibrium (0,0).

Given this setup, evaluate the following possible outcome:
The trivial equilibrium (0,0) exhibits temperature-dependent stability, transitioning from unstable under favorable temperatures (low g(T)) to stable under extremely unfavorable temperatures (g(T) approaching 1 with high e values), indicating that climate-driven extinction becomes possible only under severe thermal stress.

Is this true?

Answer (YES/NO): NO